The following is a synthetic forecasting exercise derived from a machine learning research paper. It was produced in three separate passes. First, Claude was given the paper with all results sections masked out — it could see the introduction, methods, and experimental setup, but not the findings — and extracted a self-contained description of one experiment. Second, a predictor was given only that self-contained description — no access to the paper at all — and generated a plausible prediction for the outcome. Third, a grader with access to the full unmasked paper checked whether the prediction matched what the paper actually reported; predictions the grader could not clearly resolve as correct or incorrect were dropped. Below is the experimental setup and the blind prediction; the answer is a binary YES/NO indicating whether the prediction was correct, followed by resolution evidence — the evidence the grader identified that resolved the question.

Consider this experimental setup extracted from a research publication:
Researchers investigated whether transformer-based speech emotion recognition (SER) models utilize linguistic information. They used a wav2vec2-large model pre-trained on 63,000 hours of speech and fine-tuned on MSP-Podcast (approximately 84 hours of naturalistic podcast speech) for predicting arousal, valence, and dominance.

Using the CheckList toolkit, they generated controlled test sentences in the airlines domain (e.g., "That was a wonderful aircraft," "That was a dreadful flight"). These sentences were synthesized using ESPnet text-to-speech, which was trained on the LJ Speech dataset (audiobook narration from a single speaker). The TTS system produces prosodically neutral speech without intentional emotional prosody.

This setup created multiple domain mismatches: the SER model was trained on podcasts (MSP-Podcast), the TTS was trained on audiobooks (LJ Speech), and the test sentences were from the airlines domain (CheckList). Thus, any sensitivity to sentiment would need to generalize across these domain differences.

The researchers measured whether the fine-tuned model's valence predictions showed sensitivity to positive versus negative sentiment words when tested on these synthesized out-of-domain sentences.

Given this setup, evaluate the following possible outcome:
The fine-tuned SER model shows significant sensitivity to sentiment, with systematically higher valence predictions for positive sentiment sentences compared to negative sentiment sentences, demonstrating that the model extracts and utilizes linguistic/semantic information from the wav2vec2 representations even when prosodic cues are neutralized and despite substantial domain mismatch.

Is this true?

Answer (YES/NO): YES